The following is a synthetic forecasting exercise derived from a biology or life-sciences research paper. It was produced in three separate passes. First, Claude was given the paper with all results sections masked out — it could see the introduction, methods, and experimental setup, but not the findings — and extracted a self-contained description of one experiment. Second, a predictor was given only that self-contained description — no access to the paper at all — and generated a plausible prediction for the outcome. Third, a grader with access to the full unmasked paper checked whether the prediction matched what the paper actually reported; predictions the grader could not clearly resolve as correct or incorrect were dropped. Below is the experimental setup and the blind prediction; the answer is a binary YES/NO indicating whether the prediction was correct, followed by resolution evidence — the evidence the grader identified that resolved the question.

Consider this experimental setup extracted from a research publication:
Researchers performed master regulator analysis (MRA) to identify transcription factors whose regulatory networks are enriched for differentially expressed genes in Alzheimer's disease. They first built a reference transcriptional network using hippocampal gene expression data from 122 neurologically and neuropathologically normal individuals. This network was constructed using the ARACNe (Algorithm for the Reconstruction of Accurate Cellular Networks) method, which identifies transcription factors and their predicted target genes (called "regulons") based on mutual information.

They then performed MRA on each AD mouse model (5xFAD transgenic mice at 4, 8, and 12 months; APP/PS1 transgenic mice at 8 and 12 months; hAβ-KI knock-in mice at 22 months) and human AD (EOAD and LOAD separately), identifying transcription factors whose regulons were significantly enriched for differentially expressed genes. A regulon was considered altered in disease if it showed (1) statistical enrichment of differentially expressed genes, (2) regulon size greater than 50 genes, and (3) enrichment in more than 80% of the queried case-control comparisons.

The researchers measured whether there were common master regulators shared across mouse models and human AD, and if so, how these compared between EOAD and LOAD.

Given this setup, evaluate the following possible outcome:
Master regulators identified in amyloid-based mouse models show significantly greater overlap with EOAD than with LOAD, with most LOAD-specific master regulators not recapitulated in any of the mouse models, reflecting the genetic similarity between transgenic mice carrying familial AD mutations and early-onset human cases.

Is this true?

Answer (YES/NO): NO